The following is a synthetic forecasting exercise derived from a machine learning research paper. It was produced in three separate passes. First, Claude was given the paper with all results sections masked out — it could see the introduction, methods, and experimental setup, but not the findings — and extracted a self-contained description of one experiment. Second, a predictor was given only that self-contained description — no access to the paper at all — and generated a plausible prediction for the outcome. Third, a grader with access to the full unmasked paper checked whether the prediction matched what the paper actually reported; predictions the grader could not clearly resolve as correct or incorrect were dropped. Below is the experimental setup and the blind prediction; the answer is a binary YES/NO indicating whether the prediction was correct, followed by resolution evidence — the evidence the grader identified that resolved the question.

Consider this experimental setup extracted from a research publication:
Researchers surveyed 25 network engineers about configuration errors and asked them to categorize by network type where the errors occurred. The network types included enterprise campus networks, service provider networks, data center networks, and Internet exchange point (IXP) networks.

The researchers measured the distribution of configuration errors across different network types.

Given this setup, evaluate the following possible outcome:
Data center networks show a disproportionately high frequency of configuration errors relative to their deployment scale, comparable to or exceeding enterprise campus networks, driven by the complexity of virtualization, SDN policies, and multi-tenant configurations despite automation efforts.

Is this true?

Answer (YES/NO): NO